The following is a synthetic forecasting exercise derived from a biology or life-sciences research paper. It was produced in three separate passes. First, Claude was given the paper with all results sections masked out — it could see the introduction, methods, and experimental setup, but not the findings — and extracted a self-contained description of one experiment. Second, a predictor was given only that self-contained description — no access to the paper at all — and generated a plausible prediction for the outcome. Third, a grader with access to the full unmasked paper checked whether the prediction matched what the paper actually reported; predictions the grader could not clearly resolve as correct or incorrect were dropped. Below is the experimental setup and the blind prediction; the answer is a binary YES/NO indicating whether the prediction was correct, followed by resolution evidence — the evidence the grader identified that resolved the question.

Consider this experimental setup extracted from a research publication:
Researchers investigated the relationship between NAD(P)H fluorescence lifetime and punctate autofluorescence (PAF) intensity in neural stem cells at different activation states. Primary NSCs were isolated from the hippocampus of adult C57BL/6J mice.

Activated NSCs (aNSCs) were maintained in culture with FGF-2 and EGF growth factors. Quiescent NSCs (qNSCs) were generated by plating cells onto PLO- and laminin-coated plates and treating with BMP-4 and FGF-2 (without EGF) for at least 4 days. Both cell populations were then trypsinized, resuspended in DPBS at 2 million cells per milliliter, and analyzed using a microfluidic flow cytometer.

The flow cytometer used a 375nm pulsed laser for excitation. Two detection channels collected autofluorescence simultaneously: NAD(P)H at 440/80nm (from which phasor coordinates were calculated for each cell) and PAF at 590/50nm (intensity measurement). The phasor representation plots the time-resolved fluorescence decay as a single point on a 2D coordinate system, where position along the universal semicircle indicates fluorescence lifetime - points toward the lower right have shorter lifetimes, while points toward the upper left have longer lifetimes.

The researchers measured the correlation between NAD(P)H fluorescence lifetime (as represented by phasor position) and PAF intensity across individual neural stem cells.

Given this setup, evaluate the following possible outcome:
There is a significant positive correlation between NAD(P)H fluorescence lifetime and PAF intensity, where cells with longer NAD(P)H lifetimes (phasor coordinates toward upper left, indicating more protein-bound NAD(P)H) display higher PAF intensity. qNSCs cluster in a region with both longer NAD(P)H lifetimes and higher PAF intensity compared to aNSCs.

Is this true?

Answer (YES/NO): YES